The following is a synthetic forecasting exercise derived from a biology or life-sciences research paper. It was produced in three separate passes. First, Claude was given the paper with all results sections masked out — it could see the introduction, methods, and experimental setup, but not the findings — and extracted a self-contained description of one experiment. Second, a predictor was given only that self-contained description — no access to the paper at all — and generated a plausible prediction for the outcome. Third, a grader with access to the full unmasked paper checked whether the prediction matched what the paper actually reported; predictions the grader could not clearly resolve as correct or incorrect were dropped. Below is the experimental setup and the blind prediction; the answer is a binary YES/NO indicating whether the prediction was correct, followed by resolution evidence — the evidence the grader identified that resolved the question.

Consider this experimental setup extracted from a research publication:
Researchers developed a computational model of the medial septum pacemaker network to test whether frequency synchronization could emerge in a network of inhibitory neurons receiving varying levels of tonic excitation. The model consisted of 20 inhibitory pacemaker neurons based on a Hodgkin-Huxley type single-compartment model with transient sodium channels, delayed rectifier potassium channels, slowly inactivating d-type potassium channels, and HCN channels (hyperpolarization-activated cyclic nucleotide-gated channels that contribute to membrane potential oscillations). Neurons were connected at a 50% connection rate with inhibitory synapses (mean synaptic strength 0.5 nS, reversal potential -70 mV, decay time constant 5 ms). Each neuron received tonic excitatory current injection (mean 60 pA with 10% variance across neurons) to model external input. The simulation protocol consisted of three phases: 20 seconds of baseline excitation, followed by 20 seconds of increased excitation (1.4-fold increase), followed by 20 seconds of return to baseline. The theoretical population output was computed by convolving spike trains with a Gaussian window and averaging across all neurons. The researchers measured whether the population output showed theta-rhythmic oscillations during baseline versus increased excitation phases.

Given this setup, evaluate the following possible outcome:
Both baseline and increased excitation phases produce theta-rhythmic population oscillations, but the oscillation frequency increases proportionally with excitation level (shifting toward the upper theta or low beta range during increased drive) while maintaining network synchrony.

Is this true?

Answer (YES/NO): NO